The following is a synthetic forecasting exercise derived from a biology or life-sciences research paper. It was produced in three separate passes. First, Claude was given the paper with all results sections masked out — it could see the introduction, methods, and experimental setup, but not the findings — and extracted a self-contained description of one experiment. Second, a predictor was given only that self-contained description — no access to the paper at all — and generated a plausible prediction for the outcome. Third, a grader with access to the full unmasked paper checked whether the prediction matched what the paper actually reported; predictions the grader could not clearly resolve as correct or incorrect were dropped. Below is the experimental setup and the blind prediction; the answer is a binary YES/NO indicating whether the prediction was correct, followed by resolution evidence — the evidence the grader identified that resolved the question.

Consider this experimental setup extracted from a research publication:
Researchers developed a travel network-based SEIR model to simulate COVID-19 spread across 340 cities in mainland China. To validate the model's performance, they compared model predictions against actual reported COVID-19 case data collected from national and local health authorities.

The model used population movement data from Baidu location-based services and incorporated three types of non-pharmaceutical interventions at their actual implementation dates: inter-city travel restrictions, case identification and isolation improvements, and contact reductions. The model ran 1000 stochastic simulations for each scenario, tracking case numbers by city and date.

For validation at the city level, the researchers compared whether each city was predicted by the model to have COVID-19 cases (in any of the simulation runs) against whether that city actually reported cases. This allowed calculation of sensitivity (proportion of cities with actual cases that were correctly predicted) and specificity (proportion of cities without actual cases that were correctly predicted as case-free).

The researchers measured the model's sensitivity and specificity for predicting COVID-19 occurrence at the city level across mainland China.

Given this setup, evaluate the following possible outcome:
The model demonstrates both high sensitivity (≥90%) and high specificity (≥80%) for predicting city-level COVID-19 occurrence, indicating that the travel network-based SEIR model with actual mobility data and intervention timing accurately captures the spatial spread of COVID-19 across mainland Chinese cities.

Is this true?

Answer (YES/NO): NO